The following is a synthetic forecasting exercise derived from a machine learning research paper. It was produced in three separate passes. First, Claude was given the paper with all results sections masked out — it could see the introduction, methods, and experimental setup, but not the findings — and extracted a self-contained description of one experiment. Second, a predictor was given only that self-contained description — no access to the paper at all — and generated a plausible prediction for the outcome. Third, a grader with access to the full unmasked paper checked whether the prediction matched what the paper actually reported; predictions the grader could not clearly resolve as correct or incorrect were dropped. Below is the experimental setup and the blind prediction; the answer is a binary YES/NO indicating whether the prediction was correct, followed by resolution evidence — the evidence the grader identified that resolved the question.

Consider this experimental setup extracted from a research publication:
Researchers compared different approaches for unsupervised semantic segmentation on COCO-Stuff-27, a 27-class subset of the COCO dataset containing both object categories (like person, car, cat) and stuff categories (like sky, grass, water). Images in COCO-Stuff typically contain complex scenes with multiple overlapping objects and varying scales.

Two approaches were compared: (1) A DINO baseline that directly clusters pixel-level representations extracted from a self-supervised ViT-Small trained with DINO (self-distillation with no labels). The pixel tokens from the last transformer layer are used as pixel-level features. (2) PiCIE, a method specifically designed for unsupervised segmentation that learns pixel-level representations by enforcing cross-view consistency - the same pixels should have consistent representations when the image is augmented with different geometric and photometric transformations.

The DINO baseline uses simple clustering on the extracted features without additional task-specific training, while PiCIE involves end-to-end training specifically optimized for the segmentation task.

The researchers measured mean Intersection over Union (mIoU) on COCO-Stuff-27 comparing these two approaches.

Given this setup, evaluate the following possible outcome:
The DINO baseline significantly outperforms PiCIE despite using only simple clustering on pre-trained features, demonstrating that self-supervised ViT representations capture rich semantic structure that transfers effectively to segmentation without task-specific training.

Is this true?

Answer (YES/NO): NO